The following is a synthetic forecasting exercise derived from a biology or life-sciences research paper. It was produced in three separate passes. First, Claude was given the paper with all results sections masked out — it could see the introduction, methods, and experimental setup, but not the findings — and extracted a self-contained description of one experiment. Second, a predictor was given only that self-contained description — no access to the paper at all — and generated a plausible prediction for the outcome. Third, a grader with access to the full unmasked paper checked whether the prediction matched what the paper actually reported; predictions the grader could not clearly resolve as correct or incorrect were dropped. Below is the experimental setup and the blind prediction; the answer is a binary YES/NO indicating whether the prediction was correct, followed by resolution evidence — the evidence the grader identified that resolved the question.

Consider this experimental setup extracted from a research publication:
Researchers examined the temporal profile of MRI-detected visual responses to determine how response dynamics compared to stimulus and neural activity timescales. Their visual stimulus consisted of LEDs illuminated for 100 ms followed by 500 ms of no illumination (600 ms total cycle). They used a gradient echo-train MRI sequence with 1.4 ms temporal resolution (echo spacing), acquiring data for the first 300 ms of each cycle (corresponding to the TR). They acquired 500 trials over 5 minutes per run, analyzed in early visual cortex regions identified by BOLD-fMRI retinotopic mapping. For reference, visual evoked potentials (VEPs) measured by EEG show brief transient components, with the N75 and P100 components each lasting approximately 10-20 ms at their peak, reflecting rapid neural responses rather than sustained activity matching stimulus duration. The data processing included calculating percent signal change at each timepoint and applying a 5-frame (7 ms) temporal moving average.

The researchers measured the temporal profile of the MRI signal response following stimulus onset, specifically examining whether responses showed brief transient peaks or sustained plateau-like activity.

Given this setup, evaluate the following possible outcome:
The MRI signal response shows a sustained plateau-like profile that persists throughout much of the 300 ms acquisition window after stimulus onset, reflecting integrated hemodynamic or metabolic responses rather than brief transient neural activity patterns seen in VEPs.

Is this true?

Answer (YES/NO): NO